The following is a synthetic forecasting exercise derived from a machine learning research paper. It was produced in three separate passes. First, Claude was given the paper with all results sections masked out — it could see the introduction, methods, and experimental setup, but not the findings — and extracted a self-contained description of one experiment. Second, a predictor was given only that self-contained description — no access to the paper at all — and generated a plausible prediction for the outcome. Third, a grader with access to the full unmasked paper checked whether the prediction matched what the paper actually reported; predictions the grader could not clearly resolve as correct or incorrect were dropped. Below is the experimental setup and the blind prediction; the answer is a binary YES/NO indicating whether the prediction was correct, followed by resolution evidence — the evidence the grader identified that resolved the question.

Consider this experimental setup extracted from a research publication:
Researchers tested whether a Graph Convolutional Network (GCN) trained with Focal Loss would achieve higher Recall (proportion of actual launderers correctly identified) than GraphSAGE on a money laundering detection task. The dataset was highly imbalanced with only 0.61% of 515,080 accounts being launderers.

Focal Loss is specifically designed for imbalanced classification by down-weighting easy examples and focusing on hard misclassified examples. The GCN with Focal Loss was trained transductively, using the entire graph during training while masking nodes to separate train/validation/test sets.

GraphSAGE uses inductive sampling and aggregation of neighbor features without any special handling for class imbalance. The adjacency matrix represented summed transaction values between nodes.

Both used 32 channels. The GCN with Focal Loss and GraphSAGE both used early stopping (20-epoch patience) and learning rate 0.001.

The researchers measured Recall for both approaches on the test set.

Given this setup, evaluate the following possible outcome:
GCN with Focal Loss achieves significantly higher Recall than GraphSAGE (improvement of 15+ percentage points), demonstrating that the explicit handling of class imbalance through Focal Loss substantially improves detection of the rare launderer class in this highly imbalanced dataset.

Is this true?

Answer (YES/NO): NO